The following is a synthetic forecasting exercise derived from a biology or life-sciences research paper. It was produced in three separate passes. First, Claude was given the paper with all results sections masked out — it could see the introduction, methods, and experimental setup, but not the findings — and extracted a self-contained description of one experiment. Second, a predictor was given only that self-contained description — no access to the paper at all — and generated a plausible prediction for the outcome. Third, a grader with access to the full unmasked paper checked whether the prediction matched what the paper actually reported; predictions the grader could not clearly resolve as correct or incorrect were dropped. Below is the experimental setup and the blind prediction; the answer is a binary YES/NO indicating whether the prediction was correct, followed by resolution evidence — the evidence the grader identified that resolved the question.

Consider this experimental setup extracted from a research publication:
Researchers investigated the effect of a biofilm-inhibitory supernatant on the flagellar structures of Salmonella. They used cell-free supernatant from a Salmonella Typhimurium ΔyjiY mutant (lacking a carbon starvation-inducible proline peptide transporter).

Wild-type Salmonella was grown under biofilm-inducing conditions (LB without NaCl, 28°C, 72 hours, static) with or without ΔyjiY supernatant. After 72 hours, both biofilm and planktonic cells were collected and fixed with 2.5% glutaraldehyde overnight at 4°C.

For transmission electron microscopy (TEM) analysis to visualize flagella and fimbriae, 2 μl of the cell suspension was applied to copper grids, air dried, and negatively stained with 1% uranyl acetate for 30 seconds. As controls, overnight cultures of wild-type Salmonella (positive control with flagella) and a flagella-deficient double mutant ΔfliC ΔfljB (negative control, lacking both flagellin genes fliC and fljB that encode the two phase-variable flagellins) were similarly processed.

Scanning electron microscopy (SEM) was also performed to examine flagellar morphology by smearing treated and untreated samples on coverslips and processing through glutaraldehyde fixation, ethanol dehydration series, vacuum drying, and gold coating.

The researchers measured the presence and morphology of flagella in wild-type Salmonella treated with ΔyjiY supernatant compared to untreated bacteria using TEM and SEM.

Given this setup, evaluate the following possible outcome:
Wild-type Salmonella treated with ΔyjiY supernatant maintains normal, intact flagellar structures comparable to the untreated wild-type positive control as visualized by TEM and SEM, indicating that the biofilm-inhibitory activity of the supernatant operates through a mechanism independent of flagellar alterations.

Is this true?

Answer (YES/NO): NO